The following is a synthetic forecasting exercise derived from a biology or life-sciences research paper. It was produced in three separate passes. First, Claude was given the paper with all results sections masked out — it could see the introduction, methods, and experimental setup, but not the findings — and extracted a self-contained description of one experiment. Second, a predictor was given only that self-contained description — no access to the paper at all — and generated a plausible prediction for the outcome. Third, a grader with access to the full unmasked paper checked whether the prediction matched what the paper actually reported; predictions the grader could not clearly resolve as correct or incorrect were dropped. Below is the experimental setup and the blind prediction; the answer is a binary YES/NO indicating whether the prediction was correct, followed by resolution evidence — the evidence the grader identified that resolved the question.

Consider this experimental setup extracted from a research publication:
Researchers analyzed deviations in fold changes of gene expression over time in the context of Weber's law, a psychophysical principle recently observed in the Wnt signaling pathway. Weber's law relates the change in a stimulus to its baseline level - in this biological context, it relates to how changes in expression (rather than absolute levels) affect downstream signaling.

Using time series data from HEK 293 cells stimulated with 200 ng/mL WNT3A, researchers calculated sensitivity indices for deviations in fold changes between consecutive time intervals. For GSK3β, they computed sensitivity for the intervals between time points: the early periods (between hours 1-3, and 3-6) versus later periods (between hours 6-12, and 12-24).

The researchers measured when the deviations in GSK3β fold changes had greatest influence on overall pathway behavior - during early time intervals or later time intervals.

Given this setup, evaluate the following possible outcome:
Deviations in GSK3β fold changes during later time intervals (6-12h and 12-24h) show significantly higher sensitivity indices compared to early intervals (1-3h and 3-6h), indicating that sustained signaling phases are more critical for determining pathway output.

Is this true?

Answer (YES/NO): YES